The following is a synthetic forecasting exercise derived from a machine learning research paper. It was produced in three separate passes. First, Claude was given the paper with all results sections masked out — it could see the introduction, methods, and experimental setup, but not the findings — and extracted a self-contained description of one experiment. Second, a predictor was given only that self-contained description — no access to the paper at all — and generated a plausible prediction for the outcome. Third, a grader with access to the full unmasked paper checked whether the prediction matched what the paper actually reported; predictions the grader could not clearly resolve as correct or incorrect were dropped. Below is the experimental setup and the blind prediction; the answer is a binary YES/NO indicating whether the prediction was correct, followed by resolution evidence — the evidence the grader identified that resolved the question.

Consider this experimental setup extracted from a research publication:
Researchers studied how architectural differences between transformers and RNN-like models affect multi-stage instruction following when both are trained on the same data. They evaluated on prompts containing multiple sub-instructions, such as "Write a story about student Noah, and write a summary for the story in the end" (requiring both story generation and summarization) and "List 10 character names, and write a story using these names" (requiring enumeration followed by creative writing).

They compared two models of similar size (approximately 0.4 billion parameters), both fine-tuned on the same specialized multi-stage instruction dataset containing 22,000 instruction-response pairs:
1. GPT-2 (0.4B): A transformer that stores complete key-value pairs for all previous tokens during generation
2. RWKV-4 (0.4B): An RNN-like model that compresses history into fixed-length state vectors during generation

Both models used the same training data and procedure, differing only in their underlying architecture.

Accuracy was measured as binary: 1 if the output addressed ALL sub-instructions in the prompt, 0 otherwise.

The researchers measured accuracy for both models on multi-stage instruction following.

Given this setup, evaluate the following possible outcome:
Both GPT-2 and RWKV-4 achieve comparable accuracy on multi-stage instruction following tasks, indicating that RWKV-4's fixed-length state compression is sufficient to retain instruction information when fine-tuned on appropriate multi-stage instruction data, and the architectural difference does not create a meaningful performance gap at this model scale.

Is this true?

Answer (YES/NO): NO